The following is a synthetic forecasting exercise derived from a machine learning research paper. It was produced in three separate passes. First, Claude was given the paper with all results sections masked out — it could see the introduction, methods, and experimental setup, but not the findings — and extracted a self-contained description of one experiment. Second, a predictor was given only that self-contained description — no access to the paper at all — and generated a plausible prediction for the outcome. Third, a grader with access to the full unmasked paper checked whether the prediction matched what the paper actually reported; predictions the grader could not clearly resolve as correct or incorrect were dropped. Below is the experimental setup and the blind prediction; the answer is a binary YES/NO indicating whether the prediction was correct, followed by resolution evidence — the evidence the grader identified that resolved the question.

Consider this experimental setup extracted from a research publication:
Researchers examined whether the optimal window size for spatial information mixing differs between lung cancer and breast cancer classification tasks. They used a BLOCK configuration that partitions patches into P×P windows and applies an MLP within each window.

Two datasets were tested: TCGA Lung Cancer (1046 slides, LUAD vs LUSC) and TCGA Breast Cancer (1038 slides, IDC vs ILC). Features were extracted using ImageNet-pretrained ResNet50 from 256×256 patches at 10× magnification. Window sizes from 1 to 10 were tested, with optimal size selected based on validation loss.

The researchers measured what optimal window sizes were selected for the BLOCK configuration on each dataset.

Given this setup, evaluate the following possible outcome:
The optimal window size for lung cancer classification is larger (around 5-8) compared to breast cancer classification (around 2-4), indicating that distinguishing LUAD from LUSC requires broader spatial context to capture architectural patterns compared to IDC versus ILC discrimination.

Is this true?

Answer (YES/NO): NO